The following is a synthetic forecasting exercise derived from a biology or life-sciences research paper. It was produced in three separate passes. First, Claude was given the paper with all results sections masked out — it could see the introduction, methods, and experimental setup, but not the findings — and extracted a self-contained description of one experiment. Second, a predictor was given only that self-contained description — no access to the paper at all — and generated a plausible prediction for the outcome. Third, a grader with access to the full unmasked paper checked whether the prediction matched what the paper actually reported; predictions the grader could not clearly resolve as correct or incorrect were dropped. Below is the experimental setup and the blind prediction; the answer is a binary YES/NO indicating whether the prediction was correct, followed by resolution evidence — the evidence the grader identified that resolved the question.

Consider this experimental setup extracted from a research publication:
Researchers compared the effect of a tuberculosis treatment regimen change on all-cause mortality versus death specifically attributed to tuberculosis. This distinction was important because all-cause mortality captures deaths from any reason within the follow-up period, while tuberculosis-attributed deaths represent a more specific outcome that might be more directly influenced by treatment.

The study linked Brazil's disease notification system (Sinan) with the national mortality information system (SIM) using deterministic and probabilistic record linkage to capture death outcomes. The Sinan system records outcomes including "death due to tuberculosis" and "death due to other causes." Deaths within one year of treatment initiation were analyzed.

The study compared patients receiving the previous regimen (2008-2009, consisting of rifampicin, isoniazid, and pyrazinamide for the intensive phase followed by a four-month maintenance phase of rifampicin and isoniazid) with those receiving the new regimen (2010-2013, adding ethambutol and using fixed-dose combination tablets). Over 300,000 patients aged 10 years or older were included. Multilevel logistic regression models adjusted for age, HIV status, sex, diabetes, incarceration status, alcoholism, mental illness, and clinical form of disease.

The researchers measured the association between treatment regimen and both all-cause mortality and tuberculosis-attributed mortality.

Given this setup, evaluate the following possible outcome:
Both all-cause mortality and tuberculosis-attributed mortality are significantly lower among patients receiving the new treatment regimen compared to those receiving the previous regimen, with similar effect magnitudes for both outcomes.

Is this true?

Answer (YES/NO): NO